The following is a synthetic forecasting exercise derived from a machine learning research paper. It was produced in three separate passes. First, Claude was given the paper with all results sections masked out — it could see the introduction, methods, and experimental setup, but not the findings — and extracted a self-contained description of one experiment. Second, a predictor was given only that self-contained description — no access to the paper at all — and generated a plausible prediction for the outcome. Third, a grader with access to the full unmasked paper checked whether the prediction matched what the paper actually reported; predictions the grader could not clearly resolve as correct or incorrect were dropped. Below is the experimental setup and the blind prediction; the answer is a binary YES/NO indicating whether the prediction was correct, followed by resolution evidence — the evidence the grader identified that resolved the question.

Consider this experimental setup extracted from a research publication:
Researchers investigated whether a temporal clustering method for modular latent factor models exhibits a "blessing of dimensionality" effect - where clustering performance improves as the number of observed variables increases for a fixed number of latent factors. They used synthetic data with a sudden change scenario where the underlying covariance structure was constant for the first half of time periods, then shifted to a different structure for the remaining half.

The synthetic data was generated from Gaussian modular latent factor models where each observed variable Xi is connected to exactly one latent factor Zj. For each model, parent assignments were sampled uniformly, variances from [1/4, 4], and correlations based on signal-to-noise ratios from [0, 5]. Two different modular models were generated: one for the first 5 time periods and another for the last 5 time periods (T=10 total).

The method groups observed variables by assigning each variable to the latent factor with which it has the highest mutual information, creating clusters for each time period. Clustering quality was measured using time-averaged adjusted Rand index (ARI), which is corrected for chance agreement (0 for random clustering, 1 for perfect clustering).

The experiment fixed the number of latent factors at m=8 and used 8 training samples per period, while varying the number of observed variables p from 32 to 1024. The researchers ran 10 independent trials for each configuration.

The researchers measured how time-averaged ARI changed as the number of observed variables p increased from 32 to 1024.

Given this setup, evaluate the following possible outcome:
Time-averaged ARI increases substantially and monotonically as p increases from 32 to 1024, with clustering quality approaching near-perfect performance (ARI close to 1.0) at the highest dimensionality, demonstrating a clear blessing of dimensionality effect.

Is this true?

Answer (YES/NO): NO